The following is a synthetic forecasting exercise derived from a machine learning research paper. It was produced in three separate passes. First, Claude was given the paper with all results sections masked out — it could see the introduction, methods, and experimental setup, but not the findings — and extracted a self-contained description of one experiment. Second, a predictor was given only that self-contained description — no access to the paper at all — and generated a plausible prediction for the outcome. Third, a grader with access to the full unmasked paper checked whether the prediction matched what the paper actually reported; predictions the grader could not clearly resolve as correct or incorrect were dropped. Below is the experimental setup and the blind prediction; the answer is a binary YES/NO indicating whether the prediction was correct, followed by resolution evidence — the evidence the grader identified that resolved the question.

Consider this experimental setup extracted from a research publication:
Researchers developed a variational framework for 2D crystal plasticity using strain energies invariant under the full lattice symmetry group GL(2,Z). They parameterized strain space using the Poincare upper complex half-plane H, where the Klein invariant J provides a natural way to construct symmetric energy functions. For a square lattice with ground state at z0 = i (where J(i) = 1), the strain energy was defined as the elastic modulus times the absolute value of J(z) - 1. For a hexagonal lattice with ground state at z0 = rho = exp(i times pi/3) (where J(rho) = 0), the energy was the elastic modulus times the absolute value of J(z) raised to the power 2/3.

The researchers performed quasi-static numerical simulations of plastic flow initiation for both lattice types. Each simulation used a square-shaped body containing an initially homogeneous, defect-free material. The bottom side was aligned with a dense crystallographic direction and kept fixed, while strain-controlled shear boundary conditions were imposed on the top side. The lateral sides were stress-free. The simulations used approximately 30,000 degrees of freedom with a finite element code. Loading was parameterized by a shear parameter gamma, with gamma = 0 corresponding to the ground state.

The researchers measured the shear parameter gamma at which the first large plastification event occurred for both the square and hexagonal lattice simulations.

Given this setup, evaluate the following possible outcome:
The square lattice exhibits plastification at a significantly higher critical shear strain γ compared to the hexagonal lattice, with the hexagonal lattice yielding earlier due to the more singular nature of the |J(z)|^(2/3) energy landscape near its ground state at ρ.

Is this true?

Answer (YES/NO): NO